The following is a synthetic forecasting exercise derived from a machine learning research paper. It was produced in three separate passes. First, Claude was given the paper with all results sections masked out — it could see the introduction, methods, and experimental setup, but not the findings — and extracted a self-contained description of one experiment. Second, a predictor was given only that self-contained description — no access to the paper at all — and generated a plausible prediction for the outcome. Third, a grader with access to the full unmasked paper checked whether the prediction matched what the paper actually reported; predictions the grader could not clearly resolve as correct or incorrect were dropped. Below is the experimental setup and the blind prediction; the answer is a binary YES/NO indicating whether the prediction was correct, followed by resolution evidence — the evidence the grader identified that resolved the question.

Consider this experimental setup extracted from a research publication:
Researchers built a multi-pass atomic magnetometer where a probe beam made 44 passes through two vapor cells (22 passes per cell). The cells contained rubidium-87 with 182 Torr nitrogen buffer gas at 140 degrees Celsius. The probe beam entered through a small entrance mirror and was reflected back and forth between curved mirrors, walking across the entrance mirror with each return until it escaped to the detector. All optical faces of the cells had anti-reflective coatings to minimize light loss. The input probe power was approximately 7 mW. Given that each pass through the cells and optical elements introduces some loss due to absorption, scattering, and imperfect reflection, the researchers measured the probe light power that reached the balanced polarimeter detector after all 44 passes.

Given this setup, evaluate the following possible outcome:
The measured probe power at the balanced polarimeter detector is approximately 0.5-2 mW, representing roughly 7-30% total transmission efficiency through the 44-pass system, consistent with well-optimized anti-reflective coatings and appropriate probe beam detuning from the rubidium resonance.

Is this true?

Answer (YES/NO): YES